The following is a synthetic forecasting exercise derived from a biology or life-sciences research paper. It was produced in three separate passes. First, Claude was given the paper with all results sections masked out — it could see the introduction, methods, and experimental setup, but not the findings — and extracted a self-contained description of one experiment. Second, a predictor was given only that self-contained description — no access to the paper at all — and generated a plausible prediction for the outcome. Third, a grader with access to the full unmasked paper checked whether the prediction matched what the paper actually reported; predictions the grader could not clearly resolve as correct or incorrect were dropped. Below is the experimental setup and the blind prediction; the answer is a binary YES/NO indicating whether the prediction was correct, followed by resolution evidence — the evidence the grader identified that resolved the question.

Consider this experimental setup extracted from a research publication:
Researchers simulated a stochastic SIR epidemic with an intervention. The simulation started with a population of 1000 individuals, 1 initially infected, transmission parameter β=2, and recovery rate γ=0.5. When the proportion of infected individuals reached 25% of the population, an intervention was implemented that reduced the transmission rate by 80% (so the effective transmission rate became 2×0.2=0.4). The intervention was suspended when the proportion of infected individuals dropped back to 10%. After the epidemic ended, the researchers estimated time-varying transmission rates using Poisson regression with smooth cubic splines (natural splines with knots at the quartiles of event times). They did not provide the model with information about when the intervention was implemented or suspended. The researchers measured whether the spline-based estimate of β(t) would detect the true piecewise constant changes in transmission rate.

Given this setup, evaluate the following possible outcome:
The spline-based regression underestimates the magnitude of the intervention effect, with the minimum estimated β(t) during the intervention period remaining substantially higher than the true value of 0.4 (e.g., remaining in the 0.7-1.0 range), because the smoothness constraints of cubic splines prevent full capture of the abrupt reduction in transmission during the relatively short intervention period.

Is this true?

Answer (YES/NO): NO